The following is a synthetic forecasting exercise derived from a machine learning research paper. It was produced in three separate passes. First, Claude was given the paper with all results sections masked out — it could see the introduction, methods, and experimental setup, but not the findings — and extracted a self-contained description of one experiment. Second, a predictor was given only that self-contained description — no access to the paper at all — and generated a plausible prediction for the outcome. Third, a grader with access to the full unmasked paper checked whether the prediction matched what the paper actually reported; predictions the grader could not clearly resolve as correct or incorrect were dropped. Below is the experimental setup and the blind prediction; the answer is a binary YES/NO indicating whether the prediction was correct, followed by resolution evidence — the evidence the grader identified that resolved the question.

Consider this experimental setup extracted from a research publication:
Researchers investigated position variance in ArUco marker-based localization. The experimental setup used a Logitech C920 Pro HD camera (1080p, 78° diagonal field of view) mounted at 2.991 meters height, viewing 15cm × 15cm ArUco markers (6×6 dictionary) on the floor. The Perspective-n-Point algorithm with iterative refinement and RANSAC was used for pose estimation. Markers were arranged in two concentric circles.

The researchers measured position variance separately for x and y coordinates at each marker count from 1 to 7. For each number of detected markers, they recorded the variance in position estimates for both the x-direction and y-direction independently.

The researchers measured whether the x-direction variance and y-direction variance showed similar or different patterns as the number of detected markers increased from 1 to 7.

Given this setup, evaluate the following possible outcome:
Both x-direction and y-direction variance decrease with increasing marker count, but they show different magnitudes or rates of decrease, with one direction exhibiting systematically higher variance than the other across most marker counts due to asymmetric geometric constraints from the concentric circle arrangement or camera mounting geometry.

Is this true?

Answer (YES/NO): NO